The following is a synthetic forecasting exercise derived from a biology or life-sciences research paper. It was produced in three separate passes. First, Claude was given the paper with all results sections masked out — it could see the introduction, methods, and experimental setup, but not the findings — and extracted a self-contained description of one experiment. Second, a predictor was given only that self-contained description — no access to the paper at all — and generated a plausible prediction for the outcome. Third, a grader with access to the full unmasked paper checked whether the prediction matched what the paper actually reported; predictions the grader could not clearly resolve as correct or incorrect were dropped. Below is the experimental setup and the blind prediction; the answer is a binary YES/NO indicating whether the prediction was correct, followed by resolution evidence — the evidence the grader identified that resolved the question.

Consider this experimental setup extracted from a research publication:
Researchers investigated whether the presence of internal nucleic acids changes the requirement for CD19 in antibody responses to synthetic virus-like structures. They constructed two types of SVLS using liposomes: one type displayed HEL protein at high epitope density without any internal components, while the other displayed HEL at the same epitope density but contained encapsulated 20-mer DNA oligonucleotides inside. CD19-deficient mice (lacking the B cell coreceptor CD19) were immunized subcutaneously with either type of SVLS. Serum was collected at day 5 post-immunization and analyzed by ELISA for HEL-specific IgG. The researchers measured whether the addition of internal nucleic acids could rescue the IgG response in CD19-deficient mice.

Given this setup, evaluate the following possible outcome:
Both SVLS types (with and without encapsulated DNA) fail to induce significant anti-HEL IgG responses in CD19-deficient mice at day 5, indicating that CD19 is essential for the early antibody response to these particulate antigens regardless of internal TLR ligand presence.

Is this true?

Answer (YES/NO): NO